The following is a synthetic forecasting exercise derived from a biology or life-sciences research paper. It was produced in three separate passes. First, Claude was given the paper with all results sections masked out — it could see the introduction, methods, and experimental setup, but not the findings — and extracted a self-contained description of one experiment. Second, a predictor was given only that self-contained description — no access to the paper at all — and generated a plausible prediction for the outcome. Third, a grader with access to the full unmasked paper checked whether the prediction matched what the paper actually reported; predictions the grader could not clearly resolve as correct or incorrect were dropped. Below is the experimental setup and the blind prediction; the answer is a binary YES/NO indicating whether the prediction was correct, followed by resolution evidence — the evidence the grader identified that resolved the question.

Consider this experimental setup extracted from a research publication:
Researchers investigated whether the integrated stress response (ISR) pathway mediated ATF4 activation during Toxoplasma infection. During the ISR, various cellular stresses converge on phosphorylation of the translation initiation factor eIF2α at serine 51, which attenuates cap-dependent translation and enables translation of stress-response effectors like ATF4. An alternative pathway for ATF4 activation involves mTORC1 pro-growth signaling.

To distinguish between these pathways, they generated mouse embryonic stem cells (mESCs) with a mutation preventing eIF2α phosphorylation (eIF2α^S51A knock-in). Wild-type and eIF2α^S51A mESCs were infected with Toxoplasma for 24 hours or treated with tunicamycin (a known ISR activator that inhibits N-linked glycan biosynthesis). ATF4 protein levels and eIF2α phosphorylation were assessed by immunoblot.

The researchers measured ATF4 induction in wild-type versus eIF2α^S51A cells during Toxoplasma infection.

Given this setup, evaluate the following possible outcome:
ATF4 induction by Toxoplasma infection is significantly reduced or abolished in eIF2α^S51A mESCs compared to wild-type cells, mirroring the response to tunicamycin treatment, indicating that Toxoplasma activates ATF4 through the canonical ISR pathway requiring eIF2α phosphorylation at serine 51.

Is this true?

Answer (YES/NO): YES